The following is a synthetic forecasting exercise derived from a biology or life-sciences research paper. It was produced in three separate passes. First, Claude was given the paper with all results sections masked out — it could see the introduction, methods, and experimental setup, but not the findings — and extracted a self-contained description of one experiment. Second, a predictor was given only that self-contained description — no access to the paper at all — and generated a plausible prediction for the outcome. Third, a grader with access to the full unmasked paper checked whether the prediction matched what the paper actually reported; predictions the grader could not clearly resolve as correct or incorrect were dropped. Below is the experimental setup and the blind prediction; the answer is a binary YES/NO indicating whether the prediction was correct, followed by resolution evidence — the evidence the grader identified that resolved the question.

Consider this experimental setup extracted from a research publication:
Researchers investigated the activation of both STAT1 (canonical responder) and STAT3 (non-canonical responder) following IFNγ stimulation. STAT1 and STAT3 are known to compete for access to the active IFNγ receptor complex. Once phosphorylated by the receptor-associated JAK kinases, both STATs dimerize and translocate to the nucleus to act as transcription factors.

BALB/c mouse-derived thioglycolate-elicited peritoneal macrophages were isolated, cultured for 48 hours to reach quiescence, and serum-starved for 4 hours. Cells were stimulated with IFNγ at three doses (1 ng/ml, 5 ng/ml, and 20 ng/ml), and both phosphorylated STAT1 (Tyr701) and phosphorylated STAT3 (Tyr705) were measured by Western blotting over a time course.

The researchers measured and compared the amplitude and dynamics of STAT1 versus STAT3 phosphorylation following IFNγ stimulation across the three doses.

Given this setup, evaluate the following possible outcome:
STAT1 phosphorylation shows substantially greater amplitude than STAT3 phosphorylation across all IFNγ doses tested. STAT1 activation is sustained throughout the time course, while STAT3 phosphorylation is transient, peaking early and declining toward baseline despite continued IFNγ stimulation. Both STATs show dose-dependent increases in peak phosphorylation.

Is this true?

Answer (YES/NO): NO